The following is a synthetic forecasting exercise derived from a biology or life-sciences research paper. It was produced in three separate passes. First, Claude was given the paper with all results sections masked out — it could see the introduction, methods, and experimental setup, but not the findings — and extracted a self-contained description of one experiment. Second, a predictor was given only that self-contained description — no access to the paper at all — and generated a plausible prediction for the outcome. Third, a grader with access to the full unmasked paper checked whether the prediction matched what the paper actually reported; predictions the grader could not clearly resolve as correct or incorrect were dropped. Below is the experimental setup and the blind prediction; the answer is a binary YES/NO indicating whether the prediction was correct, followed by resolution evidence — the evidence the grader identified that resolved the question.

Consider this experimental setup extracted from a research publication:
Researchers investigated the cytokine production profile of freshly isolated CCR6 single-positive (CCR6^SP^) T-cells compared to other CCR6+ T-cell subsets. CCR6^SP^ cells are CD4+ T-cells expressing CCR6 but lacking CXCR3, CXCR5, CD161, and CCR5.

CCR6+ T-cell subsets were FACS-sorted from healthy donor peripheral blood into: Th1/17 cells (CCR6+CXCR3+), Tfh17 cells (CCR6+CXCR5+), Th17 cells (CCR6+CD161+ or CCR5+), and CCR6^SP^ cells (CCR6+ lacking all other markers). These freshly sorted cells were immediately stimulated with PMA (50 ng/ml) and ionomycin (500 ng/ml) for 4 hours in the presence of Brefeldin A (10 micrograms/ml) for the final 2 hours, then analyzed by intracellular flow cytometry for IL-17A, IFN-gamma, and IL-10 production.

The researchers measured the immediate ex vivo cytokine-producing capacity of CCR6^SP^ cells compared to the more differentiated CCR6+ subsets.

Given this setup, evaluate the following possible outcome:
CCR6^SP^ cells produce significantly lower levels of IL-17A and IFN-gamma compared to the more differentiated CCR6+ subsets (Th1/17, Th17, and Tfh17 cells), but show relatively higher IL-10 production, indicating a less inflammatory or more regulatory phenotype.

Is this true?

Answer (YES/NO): NO